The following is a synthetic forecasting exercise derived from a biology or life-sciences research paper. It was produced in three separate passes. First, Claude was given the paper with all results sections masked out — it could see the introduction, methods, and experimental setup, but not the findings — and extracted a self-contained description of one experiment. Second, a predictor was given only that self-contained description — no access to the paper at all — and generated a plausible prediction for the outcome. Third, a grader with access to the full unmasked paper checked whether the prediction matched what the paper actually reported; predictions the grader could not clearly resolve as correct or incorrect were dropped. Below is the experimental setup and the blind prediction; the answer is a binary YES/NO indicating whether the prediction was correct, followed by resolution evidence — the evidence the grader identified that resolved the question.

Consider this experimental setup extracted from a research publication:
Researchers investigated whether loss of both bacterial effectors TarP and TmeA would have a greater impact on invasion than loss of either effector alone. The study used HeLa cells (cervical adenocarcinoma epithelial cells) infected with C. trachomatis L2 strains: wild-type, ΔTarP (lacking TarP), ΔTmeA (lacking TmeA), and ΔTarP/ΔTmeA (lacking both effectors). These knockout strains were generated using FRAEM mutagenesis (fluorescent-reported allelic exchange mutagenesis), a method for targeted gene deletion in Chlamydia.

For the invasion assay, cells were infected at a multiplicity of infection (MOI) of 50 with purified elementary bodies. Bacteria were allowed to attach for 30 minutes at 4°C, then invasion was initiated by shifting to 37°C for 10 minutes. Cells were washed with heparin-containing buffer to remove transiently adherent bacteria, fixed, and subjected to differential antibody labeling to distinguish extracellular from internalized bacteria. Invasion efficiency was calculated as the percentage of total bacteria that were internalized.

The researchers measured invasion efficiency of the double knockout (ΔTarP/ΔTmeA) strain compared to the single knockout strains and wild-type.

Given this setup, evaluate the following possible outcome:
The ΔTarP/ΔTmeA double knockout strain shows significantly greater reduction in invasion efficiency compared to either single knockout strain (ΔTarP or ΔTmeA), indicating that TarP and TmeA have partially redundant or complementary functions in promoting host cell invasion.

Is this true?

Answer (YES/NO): YES